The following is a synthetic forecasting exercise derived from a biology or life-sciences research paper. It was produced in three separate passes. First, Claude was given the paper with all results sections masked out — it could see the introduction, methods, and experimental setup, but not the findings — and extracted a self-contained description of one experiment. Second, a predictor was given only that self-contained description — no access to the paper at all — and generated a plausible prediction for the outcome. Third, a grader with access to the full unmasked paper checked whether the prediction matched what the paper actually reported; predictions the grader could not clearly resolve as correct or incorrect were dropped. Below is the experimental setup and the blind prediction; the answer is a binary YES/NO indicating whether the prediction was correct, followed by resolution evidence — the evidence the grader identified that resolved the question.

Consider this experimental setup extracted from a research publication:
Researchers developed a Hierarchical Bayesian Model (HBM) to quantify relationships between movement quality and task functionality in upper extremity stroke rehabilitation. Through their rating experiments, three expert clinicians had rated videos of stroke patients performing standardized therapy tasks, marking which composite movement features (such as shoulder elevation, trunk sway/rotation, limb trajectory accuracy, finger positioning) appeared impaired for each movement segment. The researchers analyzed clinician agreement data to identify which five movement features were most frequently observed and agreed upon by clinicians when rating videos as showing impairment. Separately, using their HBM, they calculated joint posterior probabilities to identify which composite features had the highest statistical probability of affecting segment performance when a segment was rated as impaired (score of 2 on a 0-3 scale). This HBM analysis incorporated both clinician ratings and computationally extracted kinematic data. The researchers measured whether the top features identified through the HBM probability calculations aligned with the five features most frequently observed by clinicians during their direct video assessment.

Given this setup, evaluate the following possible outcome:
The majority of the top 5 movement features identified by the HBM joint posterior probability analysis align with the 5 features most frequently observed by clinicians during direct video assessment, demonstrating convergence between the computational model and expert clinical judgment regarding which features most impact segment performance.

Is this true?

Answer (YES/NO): YES